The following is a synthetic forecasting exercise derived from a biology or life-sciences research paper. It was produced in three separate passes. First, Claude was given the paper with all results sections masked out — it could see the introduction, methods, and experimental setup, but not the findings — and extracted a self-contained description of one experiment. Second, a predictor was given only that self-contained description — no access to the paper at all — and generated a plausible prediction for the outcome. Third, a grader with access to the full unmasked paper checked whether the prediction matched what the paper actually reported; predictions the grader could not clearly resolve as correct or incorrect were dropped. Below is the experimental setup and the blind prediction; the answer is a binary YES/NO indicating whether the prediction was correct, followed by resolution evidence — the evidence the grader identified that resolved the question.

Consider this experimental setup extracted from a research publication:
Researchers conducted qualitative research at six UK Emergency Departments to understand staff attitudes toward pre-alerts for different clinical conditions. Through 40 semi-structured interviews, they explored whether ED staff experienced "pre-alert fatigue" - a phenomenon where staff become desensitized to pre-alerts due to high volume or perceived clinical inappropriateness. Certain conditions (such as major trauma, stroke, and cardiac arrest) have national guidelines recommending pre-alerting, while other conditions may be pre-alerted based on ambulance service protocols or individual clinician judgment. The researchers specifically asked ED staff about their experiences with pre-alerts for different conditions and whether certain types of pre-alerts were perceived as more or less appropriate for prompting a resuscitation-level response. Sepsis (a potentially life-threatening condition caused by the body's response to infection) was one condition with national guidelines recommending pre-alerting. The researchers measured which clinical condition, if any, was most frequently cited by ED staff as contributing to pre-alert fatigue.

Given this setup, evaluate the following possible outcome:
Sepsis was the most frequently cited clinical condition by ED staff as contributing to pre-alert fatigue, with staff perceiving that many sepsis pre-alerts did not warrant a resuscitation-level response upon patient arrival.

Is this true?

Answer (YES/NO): YES